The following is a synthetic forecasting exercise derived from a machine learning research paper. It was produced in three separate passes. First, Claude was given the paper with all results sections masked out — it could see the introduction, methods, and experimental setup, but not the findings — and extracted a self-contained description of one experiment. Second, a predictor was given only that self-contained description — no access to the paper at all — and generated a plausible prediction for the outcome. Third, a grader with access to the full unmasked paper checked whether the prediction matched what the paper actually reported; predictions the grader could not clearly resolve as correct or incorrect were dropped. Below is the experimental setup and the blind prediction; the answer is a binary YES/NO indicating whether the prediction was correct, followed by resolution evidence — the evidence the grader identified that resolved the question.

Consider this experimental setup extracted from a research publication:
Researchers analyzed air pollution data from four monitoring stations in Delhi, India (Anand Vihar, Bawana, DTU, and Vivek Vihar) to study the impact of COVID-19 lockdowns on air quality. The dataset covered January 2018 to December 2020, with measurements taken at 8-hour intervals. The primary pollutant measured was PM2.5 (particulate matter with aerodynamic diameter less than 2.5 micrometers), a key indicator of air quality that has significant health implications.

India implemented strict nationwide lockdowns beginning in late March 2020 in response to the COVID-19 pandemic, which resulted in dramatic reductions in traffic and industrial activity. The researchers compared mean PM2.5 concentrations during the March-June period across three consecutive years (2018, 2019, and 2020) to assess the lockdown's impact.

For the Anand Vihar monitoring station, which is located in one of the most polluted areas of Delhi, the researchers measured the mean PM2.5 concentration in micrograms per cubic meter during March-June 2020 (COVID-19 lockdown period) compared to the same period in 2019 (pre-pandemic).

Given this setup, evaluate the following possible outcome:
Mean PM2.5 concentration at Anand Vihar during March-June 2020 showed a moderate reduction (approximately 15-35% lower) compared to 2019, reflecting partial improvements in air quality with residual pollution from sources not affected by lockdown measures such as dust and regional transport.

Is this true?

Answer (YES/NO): NO